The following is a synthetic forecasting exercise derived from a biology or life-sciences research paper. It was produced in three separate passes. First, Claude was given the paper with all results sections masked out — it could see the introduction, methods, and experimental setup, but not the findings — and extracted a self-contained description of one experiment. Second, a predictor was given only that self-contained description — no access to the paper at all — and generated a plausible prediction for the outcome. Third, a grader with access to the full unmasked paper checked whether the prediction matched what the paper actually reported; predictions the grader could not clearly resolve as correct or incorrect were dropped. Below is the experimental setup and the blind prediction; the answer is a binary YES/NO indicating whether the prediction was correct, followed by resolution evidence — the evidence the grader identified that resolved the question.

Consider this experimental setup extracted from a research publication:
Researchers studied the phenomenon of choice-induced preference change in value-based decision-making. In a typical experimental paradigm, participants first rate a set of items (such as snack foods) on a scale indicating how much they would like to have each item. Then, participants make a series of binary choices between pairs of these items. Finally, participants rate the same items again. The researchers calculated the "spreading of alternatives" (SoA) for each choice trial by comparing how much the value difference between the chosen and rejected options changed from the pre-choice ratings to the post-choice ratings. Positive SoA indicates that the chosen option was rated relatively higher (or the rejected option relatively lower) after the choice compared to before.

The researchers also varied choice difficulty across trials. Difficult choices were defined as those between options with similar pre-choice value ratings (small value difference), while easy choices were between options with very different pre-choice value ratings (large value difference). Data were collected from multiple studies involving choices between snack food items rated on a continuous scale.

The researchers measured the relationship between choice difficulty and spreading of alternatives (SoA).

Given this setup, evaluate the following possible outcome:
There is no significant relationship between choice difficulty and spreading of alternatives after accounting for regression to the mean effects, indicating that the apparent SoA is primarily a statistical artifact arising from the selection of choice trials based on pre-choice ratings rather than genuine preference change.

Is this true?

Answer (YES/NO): NO